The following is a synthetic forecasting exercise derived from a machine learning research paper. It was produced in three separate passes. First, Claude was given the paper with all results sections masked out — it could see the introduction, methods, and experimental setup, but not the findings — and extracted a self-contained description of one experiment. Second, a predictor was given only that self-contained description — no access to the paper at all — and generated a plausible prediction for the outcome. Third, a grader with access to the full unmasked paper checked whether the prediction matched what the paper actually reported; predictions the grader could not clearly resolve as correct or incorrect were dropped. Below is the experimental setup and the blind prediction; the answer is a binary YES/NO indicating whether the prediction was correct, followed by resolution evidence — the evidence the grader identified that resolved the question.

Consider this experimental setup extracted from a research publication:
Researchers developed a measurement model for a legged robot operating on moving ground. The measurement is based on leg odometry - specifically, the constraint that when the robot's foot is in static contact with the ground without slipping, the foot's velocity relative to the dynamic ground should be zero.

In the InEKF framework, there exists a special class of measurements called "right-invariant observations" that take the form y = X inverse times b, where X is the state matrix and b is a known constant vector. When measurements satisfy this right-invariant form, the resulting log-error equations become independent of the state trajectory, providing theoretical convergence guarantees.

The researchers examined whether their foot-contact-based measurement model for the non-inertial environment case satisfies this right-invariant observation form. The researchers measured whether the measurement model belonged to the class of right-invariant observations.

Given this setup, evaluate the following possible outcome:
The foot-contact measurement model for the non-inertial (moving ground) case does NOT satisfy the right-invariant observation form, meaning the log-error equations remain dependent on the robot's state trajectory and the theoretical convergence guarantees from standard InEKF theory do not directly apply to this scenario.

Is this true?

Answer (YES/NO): YES